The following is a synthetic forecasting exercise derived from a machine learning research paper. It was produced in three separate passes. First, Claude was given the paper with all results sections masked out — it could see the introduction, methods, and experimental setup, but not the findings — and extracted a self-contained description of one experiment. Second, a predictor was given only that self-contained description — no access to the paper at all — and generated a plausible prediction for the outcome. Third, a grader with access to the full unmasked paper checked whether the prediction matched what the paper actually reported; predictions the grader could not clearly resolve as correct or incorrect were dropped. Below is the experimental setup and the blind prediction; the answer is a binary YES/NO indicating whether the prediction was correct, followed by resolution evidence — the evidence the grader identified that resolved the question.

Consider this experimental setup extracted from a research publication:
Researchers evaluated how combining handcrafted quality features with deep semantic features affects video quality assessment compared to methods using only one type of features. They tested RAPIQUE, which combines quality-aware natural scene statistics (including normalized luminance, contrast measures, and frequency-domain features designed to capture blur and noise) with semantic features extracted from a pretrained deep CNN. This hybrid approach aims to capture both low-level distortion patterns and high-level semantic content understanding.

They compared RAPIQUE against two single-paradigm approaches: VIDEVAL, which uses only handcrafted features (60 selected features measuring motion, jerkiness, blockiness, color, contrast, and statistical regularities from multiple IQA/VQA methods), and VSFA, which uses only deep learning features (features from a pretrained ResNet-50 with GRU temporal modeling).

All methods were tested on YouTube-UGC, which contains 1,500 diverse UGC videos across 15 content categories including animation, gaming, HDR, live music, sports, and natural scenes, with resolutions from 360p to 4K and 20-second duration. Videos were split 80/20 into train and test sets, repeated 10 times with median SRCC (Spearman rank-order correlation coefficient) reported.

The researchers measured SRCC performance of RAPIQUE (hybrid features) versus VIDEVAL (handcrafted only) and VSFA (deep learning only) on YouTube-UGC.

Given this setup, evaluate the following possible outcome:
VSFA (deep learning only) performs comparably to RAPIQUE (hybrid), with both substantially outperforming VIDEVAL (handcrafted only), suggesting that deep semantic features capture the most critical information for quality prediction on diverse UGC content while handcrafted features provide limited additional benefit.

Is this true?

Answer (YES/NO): NO